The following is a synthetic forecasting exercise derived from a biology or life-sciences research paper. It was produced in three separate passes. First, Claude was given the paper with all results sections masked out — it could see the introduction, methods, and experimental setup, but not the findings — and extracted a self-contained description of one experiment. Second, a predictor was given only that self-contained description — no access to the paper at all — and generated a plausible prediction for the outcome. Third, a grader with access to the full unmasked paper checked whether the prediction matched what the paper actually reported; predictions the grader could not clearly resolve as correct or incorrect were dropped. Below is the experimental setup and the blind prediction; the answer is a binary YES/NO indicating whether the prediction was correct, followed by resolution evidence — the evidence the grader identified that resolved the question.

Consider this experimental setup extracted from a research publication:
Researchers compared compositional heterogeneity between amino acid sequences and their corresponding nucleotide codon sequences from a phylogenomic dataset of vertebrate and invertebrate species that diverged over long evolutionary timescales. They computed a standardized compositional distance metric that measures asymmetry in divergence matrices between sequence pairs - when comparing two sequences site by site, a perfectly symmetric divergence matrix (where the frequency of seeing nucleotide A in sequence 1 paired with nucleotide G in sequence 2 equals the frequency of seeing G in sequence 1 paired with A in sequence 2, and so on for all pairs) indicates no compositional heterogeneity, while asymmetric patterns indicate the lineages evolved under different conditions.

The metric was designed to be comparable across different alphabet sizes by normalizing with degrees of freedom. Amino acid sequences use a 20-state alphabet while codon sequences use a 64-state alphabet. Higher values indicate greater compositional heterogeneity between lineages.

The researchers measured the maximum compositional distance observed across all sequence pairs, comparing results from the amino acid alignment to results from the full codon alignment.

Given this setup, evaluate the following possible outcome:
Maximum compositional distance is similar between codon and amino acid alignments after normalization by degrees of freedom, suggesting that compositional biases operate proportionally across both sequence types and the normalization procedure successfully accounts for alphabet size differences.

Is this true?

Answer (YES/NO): NO